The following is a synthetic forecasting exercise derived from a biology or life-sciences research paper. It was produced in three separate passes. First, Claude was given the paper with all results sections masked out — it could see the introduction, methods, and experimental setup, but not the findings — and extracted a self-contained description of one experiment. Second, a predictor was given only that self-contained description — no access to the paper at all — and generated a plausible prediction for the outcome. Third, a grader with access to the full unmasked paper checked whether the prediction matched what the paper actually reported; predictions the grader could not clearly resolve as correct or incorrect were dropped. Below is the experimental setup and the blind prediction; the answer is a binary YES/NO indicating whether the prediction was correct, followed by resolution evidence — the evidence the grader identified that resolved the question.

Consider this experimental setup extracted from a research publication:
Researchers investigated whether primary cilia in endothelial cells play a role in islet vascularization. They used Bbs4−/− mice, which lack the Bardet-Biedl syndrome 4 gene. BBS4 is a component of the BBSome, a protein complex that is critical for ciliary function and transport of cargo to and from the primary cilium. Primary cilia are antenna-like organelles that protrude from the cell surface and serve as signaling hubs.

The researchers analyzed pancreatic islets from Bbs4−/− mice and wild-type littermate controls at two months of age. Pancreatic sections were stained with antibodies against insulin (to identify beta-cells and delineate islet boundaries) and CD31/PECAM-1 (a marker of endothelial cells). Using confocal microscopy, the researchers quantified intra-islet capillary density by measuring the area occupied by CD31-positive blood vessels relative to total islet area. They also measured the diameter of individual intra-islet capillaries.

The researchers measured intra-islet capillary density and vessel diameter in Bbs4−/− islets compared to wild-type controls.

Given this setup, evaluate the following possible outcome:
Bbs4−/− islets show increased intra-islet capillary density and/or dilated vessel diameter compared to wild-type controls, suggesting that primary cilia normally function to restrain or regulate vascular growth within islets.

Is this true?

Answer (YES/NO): NO